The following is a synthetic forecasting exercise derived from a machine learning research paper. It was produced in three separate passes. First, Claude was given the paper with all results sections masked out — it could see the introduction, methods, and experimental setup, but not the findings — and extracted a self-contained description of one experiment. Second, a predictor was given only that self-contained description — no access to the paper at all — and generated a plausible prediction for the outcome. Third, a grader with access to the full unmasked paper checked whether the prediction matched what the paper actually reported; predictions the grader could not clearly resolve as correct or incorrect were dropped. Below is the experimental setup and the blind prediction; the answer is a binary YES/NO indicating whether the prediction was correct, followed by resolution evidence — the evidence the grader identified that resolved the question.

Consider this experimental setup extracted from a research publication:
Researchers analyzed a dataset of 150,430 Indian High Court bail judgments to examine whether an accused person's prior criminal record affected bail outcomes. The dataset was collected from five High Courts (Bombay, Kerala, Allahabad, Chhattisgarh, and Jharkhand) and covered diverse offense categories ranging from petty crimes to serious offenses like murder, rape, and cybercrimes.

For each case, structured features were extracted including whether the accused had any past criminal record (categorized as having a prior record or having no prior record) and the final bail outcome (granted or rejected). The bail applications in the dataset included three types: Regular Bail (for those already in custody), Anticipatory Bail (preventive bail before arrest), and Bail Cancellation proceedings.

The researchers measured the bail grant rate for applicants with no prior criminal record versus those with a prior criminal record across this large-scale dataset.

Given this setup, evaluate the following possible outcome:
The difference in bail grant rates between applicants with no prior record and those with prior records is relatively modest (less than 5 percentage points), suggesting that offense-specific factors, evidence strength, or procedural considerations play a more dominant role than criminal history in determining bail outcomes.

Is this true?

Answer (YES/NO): NO